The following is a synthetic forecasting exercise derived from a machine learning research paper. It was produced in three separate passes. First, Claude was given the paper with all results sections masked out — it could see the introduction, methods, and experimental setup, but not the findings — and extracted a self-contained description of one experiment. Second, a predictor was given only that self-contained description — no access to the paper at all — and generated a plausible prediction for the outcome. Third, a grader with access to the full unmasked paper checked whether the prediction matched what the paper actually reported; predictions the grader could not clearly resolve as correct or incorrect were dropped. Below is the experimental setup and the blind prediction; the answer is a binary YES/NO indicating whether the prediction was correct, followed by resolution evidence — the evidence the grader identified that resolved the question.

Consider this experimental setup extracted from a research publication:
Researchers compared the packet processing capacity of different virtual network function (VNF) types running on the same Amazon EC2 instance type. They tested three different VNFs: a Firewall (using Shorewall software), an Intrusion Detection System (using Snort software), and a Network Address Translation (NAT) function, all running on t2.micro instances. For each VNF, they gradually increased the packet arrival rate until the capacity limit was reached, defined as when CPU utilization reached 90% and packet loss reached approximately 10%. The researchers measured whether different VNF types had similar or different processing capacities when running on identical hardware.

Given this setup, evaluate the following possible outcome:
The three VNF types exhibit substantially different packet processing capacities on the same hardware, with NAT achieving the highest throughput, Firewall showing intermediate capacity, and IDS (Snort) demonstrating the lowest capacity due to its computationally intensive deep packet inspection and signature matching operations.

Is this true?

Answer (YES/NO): NO